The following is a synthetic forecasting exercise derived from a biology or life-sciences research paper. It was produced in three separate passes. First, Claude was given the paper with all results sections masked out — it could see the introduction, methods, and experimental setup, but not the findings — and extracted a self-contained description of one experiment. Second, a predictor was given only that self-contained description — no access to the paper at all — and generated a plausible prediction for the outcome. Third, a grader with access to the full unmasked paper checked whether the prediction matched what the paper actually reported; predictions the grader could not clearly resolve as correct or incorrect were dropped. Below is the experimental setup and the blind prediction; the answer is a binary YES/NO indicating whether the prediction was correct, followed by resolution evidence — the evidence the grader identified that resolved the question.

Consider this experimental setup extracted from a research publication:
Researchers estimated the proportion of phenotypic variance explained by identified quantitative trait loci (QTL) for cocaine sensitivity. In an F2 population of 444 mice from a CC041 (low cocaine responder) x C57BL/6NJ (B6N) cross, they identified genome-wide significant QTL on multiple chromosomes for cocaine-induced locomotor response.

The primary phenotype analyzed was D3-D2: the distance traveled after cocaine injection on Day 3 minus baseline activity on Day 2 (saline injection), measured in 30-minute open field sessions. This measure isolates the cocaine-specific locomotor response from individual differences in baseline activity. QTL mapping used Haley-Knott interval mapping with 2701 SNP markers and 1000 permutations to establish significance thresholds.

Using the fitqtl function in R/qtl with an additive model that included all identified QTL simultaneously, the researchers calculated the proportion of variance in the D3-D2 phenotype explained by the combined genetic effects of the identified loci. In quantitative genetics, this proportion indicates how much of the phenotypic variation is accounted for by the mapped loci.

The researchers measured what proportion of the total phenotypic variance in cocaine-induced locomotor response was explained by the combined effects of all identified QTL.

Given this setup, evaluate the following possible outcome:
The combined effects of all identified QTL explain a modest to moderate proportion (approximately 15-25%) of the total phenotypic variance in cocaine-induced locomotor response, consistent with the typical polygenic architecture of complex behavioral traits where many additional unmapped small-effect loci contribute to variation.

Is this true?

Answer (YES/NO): NO